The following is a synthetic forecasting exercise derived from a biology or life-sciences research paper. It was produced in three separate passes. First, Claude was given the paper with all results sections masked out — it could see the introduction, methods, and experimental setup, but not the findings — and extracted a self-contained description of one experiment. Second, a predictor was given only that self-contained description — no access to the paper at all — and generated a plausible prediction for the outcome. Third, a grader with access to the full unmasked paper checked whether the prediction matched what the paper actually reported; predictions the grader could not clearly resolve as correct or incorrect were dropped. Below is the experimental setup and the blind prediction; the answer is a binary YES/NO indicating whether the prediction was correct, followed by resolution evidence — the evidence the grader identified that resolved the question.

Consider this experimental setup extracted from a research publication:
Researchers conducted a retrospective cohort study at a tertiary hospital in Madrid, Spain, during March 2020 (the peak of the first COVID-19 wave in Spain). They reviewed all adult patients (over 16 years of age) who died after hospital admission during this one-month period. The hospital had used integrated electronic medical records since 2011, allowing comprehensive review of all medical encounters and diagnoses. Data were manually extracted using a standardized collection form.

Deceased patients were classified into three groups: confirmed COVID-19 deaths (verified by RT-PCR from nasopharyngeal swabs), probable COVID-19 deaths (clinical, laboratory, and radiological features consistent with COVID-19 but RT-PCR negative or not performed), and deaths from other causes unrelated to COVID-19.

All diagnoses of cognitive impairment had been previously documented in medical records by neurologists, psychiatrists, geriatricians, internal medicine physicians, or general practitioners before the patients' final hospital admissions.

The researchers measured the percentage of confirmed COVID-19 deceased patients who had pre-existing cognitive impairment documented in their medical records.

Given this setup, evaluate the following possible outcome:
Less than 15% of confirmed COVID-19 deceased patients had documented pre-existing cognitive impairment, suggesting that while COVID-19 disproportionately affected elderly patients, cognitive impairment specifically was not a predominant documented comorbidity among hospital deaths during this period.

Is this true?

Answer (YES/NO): NO